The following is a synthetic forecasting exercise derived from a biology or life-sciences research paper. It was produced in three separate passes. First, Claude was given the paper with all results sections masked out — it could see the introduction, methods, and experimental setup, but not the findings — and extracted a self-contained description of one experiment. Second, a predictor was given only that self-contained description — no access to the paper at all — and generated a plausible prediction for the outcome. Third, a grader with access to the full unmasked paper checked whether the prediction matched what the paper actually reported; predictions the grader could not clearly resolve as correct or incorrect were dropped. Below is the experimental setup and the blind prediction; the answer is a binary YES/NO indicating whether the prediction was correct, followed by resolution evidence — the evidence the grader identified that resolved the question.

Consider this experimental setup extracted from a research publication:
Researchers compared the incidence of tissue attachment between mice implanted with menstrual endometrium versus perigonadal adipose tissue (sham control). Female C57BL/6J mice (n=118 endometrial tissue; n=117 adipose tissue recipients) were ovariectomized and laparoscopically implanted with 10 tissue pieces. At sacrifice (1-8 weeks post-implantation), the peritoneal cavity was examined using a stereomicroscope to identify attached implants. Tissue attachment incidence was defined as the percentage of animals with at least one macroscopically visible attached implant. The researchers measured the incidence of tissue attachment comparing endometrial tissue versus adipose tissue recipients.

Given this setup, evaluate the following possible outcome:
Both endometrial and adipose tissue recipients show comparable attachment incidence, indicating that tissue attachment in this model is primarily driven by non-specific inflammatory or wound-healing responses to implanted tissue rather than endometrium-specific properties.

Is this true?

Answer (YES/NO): NO